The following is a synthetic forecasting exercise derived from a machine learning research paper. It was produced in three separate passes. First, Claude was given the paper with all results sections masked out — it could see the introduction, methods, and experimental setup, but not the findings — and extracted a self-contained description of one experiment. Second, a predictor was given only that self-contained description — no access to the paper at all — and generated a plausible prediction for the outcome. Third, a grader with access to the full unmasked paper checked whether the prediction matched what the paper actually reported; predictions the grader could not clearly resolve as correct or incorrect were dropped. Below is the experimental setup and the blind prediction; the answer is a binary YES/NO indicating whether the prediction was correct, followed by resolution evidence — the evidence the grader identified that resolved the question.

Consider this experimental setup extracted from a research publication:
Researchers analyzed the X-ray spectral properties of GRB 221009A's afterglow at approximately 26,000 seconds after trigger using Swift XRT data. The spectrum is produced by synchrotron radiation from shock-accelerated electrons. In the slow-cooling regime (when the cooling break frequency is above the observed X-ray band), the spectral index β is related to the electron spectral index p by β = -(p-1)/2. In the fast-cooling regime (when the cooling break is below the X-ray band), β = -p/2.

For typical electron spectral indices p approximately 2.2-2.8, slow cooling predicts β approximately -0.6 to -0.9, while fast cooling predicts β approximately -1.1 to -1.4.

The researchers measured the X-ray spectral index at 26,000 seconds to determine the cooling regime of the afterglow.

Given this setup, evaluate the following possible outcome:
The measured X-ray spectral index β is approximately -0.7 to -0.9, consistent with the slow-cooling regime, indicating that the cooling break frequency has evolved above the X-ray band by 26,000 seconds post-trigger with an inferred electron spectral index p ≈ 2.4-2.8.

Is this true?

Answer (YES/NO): YES